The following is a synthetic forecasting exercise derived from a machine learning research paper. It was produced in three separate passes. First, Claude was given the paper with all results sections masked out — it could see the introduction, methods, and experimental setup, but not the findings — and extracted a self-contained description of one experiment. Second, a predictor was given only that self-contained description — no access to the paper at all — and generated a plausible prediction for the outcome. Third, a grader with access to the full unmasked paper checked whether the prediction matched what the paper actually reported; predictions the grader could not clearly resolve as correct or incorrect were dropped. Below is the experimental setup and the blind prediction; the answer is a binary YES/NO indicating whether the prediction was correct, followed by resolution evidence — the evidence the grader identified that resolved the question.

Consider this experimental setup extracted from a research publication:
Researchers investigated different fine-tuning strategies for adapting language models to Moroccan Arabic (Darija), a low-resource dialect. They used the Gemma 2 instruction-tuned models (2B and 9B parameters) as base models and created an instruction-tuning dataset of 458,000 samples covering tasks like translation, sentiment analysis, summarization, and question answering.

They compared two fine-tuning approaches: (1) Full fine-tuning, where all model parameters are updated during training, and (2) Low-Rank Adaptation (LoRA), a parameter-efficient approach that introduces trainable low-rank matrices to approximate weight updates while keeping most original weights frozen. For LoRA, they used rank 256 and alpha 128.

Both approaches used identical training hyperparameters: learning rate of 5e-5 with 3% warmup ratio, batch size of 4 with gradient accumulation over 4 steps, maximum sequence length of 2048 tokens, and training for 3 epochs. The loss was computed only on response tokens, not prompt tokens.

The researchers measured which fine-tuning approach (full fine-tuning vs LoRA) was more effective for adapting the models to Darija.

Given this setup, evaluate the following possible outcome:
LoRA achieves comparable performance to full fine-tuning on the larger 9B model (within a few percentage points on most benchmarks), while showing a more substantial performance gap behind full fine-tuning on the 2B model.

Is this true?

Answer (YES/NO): NO